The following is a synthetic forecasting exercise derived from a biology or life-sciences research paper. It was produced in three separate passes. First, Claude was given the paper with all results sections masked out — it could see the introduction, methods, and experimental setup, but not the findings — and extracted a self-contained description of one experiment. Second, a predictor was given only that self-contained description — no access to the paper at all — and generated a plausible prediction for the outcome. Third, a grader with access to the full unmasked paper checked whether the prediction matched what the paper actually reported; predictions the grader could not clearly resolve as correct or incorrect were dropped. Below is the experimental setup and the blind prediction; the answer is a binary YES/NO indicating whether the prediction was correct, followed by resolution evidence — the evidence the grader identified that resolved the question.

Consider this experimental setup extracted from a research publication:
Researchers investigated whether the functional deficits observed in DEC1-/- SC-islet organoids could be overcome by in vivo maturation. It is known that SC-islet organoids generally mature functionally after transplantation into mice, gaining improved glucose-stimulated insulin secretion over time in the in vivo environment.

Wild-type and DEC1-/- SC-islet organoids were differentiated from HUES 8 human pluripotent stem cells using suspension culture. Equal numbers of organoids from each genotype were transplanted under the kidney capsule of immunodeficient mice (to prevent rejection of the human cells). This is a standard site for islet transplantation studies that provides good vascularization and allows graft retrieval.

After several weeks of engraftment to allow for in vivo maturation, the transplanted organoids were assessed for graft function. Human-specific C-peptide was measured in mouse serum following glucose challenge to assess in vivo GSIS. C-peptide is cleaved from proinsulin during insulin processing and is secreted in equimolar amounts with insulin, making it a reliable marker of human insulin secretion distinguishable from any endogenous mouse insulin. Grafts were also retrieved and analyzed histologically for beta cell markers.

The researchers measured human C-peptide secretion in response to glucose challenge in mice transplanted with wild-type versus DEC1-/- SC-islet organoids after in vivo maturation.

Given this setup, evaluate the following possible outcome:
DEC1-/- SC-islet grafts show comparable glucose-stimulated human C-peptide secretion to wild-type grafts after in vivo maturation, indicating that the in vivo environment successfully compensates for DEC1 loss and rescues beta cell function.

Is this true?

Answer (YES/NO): NO